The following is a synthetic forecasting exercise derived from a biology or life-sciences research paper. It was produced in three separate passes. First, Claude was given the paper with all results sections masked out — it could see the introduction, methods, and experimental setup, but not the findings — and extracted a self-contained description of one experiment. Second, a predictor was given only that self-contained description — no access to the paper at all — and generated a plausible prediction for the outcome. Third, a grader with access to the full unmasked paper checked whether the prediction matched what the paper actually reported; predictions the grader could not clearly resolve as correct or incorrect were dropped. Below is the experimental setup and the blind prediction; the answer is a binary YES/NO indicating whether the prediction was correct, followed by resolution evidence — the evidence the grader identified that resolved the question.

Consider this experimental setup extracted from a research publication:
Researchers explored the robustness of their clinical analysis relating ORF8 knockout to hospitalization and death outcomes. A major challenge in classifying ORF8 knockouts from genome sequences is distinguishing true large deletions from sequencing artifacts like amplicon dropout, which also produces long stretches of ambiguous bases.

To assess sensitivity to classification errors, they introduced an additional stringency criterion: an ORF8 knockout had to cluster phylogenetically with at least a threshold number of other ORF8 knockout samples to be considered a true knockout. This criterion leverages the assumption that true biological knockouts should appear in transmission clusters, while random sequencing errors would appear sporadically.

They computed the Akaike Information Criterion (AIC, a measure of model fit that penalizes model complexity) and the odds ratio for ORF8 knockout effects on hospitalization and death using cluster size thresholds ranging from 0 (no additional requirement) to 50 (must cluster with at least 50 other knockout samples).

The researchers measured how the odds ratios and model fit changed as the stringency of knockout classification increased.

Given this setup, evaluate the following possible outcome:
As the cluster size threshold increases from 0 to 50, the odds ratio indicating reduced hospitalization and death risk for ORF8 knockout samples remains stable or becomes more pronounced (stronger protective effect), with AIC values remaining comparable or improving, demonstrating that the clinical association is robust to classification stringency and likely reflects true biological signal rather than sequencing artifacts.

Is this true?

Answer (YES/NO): YES